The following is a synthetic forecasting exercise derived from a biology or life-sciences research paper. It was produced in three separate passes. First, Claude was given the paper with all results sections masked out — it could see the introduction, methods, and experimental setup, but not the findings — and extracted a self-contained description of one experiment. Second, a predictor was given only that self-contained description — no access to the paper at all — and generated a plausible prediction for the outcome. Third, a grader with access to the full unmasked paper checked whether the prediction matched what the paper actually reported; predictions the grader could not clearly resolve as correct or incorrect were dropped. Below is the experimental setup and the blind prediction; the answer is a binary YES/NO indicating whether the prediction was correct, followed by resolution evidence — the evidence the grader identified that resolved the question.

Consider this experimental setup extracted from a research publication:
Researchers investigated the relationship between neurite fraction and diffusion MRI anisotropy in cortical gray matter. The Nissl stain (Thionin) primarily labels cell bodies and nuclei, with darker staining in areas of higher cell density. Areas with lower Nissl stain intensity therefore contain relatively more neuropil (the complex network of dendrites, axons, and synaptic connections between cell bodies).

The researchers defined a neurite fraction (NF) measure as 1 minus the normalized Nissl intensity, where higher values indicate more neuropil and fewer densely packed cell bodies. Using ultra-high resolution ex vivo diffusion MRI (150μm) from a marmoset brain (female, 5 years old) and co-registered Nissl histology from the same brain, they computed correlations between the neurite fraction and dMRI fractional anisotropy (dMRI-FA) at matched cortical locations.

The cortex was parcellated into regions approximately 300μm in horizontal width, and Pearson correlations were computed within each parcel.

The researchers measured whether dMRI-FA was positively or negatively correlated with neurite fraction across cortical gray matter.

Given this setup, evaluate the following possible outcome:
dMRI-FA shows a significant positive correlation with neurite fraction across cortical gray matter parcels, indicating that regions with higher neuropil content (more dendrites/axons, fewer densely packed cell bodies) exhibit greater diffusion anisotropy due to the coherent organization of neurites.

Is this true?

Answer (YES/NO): NO